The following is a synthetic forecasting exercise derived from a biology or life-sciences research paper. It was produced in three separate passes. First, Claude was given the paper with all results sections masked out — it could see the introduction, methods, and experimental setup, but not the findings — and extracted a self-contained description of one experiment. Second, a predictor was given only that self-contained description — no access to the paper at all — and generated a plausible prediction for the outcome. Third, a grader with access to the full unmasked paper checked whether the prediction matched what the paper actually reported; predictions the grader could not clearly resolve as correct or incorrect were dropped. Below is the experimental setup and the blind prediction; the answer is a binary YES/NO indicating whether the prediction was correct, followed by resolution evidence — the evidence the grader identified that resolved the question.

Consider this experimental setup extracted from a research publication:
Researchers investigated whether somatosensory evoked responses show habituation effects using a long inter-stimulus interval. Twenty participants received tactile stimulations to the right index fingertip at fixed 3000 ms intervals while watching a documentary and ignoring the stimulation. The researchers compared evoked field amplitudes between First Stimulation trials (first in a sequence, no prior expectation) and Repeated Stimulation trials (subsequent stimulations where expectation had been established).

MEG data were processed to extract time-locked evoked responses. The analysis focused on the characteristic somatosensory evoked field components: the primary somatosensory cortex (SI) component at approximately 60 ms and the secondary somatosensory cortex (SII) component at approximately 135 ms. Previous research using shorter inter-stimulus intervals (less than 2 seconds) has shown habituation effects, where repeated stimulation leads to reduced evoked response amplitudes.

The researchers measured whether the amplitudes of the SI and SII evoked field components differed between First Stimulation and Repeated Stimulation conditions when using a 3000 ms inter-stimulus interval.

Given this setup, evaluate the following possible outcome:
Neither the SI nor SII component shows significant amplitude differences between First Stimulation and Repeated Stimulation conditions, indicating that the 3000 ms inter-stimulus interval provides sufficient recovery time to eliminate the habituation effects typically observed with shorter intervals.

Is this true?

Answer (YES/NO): YES